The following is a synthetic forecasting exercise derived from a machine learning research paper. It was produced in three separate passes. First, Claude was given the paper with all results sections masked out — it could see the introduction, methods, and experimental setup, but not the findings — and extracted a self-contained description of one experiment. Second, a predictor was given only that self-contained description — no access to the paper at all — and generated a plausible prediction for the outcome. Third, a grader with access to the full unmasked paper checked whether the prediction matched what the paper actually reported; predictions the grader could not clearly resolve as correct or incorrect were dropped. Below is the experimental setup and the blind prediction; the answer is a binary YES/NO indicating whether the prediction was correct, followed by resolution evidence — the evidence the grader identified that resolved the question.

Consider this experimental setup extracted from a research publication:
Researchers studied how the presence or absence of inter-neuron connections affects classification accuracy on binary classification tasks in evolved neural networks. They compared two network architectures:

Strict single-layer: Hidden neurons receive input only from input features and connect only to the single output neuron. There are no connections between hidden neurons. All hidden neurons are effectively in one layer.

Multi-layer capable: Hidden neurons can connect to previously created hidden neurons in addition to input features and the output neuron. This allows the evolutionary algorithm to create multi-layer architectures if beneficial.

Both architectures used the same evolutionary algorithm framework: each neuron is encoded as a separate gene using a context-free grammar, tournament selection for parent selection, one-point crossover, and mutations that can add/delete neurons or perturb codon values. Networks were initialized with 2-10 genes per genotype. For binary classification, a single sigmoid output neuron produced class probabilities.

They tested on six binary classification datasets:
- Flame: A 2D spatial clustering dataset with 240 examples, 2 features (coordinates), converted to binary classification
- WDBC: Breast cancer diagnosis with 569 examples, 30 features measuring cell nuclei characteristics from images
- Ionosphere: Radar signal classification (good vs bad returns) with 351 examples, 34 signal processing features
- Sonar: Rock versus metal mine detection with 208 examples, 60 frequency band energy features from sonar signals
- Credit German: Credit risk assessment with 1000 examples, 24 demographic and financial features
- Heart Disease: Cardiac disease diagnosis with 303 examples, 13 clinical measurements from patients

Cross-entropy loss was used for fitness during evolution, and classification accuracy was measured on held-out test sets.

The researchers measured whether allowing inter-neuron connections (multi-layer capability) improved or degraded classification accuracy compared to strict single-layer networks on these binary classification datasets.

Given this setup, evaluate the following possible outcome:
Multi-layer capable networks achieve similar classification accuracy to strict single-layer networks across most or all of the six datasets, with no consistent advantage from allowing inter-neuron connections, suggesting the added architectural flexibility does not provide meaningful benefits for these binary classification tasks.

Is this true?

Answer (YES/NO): NO